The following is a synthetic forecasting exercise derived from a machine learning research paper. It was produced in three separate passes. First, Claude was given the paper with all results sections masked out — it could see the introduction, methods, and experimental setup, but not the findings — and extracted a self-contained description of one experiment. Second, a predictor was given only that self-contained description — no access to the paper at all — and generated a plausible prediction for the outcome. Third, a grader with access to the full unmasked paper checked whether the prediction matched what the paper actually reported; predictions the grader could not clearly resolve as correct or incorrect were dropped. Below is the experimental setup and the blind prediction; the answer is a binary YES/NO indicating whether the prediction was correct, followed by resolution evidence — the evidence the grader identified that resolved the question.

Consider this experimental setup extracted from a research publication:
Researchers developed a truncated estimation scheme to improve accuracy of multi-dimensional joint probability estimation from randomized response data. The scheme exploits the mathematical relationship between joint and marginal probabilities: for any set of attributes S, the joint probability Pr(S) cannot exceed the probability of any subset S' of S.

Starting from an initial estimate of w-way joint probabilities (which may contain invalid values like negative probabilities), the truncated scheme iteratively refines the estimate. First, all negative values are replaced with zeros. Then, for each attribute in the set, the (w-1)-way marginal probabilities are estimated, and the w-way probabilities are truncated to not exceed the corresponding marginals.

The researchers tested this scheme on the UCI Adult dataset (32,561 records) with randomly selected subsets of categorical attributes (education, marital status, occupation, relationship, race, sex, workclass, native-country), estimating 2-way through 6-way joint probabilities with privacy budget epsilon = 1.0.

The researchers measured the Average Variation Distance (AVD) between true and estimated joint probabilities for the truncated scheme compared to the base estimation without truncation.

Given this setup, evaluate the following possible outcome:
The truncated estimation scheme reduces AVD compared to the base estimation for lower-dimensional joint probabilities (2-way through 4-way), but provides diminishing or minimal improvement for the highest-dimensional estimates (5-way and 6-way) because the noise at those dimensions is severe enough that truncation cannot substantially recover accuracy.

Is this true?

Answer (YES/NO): NO